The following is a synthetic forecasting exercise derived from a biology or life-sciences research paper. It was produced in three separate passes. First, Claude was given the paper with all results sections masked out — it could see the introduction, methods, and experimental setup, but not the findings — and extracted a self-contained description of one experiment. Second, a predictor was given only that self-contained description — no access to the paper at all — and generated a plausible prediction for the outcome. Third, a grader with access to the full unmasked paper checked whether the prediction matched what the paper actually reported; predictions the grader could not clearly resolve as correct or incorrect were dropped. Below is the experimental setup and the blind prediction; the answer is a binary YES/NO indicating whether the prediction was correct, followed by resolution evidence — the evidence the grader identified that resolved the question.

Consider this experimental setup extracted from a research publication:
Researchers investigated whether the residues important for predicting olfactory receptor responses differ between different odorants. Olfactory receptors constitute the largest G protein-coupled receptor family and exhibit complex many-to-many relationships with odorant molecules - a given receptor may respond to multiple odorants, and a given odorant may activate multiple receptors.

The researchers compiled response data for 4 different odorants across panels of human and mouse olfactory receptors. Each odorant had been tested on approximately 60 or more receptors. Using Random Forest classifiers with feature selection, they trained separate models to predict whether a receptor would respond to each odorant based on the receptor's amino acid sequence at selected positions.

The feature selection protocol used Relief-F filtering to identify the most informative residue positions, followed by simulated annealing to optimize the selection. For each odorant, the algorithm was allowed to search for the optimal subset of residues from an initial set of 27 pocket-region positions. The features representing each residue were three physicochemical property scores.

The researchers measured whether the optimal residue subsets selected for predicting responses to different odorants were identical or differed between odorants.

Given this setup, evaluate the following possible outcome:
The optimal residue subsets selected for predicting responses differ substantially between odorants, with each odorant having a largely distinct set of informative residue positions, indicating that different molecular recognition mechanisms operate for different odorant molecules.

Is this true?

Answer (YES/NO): NO